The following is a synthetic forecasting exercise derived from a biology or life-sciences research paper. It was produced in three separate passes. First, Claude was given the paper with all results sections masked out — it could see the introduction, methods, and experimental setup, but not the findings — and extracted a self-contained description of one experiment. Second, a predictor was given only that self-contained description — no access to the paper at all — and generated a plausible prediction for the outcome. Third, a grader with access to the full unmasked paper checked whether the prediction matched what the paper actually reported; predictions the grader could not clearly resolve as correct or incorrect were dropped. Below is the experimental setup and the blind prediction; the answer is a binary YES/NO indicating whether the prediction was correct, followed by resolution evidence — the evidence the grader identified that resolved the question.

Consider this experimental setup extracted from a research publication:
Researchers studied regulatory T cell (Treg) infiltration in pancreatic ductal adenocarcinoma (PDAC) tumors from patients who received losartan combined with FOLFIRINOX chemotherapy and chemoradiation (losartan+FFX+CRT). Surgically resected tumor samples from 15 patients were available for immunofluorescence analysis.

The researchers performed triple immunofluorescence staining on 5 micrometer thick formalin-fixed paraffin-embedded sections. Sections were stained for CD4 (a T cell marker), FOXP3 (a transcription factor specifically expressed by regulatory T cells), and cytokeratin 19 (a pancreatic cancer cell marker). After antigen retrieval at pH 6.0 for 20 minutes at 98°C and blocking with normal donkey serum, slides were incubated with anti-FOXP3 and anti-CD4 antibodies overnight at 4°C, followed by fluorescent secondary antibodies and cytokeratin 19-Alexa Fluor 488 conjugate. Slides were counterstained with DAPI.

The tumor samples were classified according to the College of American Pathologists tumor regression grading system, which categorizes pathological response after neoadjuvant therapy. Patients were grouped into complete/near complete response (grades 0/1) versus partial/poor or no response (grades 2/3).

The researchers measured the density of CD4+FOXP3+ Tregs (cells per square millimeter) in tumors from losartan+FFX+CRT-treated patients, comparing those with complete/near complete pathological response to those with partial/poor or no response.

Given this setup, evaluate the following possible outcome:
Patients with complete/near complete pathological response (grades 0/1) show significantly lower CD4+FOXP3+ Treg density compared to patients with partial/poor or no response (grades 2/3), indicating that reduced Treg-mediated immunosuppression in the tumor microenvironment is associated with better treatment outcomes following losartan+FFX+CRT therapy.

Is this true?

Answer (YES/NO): YES